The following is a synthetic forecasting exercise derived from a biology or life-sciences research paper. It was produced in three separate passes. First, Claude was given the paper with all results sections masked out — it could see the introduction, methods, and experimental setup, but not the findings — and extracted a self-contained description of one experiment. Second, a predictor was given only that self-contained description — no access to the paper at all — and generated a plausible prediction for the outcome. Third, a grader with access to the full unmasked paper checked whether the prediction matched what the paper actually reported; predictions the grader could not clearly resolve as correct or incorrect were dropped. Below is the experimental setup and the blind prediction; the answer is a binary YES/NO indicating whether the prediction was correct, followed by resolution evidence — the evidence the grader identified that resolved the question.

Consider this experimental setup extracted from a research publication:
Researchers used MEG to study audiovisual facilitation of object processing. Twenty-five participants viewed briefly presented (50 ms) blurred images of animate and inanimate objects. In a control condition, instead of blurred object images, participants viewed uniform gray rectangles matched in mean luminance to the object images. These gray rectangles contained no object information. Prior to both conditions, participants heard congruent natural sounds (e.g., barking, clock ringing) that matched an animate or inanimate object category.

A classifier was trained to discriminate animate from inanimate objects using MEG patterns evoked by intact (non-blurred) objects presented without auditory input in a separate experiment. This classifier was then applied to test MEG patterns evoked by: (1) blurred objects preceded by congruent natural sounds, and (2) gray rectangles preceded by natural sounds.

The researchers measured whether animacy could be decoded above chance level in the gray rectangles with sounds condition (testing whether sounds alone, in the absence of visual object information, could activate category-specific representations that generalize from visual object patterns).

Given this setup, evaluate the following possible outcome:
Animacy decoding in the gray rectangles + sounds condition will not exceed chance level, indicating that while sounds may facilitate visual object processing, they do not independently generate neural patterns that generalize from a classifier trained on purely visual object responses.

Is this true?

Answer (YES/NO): YES